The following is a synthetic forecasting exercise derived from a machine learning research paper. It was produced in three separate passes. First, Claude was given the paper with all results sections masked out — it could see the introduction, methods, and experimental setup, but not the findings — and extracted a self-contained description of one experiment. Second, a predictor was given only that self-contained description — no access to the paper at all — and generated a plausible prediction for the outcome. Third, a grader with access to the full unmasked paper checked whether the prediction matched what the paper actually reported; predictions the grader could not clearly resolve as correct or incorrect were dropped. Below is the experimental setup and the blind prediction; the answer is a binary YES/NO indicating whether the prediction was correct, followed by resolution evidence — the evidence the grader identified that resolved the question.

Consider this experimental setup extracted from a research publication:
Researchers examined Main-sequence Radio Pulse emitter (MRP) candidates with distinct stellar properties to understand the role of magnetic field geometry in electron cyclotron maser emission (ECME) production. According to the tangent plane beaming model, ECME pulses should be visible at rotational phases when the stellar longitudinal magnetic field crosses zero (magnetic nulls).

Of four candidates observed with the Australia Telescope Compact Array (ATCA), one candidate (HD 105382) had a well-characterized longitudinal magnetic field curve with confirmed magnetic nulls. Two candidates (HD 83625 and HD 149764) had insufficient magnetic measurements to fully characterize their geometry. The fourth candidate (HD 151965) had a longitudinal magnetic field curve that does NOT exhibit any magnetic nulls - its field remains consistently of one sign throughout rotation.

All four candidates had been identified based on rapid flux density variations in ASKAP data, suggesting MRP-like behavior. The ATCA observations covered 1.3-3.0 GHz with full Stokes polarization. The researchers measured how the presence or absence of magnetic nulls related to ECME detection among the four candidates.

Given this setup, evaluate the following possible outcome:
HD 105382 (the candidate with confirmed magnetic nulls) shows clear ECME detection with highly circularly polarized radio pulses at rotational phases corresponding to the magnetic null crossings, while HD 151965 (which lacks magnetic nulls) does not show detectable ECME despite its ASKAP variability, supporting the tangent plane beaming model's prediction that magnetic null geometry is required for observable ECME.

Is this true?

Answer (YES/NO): YES